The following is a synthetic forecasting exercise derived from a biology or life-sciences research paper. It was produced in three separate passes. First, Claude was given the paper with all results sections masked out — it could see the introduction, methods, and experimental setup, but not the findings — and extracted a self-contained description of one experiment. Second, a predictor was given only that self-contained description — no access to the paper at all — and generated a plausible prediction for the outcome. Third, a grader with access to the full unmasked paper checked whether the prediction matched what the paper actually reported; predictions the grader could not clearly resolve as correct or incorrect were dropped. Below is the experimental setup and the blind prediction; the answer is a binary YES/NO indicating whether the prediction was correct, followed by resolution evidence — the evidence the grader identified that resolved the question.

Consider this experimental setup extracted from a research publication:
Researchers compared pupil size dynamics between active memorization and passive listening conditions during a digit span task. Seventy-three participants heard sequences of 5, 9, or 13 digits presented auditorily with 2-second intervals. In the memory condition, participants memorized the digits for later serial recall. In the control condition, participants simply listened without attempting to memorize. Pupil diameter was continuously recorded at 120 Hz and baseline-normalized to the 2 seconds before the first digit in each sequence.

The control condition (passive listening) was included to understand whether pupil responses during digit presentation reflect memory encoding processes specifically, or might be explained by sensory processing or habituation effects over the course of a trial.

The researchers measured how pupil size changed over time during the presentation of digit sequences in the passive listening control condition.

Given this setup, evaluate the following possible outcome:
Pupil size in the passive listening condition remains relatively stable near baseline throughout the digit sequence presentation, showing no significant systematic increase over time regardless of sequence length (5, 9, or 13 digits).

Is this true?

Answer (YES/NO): NO